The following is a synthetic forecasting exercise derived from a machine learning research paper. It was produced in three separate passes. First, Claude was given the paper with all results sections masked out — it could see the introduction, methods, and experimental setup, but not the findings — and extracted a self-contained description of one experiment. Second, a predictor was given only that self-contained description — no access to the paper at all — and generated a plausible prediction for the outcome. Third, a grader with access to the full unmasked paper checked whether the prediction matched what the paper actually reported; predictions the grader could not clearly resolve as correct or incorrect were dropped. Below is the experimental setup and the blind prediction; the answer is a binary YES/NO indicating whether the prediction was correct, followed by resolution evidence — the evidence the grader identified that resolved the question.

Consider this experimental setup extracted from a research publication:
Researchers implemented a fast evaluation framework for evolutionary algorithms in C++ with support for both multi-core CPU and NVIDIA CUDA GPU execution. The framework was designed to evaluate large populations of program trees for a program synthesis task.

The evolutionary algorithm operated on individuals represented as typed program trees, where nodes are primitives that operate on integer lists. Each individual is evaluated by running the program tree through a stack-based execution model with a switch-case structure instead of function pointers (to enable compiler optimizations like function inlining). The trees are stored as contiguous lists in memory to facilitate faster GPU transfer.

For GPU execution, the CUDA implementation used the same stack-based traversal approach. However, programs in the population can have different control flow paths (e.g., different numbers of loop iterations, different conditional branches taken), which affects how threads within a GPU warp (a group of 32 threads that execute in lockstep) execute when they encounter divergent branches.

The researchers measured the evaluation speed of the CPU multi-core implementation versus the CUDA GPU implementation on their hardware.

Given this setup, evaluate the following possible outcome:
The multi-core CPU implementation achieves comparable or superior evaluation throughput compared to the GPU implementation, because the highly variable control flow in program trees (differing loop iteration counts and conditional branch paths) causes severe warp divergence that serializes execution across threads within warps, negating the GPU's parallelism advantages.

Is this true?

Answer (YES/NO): YES